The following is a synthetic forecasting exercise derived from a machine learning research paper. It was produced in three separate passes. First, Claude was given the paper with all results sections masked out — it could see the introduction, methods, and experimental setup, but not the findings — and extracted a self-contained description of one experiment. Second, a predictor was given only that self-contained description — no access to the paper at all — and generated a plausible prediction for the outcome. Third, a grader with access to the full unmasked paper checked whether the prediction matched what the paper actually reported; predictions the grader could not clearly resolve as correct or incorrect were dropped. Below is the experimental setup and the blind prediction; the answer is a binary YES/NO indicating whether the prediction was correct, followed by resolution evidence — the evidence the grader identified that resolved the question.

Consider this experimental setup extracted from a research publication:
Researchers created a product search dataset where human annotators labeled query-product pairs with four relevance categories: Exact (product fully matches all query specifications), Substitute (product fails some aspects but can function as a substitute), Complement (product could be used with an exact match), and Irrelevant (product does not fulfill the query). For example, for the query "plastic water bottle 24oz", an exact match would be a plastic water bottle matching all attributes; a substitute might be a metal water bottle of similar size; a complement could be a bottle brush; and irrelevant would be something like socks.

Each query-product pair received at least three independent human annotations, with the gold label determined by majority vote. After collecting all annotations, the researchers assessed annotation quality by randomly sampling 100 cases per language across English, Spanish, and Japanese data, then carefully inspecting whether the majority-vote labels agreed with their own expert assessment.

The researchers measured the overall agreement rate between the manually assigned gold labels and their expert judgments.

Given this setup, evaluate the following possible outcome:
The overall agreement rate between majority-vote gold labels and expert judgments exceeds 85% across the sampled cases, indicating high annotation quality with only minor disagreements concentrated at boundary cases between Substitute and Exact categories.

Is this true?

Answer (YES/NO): NO